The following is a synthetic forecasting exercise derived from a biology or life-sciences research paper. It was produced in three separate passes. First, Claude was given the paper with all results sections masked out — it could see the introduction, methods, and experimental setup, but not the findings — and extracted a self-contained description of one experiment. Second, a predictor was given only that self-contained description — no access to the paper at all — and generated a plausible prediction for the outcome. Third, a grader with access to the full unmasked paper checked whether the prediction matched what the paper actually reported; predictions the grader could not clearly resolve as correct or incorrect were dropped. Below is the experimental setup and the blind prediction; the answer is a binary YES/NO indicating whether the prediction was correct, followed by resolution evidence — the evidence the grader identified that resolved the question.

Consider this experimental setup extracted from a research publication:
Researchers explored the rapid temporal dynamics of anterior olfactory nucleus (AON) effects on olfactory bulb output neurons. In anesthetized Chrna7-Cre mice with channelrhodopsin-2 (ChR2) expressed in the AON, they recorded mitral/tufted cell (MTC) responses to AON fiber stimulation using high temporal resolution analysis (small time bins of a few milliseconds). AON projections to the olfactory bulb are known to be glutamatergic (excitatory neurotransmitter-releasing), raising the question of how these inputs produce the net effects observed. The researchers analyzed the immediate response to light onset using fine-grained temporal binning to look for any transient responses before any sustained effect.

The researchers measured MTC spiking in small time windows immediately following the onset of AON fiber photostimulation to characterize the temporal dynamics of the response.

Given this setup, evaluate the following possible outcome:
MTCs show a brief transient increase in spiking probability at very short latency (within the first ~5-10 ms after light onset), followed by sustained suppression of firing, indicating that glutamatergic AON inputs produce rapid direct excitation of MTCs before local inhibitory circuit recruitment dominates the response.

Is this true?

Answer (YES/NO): YES